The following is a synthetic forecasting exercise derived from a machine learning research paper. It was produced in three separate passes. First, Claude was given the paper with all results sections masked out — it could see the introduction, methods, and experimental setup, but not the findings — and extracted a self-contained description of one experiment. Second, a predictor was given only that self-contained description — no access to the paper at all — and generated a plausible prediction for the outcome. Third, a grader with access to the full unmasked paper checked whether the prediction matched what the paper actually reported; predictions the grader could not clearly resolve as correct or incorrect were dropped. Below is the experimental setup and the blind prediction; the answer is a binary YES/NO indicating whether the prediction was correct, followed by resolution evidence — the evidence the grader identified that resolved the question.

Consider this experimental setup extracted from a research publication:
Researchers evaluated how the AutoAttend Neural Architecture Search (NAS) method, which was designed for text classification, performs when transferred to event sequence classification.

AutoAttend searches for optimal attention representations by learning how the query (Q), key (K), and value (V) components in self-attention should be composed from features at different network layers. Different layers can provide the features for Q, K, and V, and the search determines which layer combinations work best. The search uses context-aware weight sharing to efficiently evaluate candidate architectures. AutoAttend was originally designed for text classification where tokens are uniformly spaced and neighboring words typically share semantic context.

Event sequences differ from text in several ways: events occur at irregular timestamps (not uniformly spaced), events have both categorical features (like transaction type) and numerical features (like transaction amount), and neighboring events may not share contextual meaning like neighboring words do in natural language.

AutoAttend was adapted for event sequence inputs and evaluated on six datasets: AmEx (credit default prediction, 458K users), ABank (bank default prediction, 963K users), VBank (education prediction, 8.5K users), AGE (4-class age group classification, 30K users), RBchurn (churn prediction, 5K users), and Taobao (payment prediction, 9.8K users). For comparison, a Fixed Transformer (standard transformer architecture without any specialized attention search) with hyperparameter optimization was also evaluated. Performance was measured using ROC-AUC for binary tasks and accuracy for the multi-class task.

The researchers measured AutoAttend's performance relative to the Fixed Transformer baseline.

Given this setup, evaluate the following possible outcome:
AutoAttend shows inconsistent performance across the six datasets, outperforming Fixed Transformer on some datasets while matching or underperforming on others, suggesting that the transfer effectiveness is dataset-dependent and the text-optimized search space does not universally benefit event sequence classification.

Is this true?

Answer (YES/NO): NO